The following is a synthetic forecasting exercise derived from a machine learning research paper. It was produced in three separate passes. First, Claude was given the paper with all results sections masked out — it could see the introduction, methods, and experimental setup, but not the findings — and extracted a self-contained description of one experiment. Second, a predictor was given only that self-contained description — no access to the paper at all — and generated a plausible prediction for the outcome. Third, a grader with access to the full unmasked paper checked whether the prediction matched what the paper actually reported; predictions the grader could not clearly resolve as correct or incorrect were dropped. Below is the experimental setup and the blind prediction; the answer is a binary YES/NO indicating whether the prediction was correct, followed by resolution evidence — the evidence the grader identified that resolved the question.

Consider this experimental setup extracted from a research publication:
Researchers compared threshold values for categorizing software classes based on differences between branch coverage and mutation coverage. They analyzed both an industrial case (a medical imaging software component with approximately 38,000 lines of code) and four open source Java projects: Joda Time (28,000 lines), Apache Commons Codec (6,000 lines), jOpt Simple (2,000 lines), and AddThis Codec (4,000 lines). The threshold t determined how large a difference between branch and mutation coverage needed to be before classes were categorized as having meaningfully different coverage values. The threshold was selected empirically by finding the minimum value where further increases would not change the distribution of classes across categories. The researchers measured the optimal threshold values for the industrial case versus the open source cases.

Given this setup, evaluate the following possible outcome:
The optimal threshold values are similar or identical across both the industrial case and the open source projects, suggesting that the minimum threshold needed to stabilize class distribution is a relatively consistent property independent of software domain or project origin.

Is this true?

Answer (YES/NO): NO